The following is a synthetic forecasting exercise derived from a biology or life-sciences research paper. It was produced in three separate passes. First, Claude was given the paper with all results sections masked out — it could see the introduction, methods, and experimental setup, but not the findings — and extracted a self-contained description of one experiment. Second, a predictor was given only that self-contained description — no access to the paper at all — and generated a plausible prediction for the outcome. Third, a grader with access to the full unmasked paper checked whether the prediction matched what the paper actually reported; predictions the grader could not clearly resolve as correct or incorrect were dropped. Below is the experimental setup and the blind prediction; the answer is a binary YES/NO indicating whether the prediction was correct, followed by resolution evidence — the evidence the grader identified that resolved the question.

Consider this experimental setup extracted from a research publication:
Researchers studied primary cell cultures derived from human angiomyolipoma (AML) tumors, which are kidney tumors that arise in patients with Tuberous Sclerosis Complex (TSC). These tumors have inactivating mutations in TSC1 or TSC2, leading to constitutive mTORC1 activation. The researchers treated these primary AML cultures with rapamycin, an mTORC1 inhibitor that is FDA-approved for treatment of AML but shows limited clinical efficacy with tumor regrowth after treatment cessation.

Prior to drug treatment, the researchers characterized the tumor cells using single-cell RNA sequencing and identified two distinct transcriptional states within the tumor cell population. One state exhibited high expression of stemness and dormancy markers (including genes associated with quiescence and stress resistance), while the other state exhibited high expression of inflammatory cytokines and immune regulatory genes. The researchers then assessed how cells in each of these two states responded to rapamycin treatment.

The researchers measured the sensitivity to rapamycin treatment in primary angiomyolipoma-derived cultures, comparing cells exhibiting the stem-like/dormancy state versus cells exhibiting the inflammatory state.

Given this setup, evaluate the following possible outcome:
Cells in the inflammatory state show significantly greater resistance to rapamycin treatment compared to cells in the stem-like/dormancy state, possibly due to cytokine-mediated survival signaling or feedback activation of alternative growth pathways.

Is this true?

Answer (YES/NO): NO